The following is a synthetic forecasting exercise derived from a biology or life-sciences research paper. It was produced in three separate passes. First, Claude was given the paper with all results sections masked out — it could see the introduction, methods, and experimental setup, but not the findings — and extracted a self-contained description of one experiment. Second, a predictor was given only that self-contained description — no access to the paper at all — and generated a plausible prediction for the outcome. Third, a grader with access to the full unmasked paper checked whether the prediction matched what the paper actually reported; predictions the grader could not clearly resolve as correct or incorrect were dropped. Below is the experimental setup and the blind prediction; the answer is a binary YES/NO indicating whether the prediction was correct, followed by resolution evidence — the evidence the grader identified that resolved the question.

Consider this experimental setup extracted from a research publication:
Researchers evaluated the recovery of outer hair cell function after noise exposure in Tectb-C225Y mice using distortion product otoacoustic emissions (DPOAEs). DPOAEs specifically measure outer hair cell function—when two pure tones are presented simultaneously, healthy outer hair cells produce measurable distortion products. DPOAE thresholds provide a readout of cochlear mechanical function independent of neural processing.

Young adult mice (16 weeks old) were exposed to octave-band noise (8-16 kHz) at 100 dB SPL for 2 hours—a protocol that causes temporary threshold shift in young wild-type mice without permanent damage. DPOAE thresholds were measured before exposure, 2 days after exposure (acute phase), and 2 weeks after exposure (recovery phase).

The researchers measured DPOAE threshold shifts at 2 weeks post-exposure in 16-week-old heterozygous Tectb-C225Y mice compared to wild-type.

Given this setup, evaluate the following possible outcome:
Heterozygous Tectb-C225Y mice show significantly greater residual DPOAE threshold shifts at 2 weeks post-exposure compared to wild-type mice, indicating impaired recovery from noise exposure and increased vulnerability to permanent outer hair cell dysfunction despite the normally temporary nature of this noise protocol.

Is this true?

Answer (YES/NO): NO